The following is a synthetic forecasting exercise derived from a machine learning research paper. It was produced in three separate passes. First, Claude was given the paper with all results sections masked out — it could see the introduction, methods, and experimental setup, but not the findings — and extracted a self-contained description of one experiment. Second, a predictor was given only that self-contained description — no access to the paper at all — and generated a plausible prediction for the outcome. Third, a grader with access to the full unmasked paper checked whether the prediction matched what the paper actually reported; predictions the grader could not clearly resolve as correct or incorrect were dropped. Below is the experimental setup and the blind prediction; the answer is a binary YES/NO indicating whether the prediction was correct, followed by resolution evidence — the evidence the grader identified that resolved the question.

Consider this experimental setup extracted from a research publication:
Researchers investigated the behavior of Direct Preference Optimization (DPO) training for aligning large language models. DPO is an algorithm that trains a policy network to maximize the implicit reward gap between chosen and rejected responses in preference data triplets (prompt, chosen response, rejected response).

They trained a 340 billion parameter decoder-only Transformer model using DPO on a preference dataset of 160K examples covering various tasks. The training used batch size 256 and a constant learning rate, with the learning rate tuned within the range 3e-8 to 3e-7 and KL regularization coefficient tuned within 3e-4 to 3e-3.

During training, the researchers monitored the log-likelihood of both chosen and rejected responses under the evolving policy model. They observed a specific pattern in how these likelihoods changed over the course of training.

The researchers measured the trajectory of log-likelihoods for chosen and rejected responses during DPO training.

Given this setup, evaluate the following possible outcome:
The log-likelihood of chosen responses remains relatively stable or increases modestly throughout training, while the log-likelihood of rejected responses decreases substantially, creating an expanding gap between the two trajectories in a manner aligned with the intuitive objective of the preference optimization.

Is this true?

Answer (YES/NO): NO